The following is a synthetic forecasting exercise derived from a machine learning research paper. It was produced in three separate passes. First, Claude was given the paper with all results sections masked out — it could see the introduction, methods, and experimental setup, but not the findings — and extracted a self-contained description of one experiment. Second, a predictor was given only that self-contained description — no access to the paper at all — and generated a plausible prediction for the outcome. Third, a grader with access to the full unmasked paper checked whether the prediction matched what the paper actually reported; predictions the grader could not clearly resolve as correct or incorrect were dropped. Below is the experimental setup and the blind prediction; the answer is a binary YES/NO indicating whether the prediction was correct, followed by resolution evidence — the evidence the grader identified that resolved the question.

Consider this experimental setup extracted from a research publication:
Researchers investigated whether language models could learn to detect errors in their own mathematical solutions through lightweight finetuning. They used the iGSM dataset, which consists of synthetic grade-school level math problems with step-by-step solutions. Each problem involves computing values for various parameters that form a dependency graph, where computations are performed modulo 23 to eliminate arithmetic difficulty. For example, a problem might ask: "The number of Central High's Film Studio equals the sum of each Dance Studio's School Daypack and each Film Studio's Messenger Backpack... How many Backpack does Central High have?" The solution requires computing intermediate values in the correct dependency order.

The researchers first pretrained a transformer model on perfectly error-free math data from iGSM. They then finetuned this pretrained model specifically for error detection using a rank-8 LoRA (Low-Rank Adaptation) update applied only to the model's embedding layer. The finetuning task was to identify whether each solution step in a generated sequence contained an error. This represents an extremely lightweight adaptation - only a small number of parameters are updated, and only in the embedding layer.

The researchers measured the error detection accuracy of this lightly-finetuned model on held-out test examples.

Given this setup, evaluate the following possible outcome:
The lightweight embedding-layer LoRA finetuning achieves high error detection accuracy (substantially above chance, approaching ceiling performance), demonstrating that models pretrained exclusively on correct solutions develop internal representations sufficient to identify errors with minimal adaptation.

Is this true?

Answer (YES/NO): YES